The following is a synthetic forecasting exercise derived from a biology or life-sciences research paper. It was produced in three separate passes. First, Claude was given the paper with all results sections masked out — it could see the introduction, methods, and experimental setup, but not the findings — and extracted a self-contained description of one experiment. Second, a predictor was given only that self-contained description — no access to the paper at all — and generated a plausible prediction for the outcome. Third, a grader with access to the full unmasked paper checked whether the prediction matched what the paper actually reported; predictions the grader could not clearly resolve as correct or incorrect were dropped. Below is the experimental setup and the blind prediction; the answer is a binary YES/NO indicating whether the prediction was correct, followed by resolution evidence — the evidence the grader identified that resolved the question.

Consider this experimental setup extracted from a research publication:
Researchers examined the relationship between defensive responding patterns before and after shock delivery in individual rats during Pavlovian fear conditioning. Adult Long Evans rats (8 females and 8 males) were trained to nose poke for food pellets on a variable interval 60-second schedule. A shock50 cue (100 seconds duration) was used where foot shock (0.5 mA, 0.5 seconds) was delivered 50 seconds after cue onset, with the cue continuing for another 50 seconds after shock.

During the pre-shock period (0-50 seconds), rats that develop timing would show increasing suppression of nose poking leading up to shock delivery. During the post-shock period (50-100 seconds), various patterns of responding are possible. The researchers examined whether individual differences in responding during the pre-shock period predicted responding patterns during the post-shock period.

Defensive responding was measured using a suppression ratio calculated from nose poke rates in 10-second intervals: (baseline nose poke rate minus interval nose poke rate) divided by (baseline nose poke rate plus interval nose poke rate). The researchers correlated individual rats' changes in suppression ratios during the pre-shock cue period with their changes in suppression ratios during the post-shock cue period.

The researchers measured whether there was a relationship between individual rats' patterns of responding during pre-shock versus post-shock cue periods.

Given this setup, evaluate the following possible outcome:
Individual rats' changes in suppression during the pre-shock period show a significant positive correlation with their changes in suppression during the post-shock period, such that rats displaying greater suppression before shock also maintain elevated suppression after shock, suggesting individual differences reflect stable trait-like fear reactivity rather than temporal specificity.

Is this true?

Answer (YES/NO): NO